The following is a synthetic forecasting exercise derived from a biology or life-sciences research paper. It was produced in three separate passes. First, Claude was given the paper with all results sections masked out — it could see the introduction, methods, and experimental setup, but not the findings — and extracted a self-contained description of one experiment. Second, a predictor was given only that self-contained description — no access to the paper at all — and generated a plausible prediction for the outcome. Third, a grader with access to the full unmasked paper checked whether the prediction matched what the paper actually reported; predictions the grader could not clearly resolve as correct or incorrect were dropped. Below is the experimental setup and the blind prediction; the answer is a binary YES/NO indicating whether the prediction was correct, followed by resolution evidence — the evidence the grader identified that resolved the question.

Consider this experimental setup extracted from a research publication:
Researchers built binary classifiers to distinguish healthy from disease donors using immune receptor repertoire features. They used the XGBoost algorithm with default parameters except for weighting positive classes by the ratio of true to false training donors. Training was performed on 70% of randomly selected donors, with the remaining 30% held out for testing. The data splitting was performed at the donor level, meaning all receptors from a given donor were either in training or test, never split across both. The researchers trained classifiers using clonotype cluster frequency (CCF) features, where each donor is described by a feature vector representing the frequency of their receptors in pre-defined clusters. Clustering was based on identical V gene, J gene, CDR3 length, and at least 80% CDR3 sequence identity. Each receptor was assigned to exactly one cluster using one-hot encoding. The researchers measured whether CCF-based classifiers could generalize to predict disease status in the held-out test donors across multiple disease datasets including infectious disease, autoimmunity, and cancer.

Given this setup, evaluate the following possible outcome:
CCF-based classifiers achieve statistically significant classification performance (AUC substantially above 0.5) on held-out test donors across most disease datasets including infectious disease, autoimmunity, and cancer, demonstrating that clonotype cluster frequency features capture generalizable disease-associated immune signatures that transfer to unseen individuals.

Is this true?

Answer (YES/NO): NO